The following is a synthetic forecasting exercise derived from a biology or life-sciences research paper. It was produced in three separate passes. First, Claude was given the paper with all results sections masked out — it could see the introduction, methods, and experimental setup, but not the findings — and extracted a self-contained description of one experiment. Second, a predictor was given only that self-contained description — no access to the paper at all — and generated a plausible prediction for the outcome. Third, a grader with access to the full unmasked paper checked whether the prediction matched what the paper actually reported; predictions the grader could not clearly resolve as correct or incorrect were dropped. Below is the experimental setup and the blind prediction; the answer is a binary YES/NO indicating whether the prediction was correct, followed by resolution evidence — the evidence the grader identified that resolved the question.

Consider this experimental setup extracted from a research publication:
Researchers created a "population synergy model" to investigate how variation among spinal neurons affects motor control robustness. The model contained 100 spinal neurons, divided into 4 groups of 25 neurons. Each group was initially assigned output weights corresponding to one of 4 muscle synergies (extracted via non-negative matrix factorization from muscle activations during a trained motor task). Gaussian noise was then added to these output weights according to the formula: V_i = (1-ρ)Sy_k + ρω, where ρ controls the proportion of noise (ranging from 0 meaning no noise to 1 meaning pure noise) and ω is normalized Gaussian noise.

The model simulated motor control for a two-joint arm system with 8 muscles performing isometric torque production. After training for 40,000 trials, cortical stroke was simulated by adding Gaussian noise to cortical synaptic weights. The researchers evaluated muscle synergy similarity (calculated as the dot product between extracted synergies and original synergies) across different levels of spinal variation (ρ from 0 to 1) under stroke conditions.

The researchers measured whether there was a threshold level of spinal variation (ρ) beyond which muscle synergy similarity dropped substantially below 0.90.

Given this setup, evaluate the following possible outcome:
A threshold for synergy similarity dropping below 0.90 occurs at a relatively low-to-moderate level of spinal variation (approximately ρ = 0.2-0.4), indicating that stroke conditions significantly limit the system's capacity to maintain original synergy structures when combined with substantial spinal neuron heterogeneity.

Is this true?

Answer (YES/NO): YES